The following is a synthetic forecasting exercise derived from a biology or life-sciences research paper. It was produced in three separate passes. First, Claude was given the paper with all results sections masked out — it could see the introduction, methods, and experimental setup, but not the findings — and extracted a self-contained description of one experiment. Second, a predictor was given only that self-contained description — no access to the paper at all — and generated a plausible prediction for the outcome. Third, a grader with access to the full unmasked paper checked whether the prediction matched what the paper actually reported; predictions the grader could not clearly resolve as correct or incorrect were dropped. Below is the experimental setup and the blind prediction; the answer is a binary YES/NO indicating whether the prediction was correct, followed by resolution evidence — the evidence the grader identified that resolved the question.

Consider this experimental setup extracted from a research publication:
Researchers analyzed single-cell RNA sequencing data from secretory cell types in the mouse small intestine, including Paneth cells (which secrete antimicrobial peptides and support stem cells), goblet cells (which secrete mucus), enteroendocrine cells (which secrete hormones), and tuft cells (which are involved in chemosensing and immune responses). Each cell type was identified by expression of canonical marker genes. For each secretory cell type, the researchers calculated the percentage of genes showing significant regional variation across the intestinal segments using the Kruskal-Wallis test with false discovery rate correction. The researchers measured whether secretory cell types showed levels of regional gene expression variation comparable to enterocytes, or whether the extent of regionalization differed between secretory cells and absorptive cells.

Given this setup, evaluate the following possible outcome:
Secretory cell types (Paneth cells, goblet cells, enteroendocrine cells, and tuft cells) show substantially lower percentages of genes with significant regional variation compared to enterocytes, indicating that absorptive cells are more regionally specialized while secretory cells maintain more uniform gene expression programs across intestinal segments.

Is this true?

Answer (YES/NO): YES